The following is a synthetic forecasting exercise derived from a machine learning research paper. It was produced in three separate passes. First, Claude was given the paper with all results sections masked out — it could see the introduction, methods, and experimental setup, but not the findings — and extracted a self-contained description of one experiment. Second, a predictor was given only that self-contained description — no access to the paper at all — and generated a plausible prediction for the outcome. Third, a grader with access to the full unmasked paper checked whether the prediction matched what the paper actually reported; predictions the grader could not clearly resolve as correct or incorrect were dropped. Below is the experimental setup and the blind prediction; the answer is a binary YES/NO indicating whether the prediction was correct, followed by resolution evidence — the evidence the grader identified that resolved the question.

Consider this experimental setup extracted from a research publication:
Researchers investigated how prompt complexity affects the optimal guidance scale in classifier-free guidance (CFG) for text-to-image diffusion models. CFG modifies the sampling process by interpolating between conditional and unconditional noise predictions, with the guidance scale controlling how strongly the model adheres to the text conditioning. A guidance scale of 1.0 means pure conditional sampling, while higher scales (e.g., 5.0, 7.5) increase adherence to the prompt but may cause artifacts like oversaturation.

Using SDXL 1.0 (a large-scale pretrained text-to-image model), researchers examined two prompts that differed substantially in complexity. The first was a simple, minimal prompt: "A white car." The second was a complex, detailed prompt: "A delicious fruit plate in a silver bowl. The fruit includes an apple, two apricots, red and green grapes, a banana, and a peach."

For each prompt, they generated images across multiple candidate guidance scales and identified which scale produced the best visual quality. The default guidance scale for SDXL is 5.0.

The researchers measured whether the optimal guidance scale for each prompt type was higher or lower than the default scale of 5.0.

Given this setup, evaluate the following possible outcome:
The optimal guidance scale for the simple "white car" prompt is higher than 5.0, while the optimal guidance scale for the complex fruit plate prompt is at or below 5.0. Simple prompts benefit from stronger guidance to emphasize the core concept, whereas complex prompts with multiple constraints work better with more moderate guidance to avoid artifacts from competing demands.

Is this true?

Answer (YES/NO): NO